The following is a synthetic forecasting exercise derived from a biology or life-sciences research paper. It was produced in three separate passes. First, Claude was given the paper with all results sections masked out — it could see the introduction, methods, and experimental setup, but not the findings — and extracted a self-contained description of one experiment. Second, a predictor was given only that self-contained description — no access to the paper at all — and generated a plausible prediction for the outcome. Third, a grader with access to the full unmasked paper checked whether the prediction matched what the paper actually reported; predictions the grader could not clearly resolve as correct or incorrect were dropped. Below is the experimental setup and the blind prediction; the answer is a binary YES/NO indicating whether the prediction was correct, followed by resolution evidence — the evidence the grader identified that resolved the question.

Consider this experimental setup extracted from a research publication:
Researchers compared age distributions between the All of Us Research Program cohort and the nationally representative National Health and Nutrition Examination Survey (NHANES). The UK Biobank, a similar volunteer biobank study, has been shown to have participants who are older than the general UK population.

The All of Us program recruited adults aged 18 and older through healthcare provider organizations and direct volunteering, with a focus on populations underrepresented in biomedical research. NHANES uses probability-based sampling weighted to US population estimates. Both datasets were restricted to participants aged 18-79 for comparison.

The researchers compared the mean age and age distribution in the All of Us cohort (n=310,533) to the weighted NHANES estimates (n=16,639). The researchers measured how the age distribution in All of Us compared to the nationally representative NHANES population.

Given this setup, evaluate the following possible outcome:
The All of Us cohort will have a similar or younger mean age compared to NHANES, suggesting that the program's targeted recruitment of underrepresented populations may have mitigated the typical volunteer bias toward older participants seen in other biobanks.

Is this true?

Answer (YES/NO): NO